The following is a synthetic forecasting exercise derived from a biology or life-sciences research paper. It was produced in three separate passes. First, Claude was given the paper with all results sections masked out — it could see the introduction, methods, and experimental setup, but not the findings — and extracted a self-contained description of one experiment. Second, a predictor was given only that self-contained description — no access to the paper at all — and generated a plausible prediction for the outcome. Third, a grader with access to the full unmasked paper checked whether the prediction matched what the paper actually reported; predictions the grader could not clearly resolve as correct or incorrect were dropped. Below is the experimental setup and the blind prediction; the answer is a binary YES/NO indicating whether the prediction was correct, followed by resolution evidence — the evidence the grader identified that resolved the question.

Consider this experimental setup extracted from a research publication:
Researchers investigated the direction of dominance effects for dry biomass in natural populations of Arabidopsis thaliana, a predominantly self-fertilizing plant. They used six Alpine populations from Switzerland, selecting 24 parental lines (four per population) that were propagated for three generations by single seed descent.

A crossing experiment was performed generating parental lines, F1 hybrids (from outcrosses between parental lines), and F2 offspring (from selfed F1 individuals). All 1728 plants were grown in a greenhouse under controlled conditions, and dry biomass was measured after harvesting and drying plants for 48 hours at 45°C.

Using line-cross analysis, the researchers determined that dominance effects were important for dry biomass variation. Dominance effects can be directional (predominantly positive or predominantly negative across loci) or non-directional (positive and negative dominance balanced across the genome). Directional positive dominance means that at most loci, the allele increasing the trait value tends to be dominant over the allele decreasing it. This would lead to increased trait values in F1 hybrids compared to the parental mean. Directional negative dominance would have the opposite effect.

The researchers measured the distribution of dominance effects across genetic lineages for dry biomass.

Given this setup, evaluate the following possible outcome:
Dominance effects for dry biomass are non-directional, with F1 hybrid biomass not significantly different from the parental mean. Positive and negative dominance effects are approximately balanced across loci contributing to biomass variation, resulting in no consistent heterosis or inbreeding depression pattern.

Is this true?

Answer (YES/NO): NO